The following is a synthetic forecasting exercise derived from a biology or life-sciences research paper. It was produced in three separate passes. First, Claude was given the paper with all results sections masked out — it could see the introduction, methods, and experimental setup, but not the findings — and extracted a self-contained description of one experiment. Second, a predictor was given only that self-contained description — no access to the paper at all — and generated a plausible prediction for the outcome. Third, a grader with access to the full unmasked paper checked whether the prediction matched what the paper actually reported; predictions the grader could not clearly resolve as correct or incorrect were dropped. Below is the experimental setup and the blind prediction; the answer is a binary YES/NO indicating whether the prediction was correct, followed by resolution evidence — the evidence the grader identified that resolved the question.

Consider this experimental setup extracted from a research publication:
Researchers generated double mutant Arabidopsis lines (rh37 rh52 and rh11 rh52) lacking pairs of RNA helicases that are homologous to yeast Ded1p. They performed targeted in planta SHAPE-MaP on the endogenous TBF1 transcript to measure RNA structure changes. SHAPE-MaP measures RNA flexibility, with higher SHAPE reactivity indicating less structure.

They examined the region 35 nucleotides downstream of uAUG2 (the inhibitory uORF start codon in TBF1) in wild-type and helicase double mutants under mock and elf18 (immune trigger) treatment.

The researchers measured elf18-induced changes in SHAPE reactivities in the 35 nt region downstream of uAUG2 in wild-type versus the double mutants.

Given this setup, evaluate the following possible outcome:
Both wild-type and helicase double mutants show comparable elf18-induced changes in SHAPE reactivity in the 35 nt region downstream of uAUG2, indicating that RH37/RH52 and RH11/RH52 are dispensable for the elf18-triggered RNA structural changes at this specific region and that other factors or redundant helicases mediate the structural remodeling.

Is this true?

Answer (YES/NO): NO